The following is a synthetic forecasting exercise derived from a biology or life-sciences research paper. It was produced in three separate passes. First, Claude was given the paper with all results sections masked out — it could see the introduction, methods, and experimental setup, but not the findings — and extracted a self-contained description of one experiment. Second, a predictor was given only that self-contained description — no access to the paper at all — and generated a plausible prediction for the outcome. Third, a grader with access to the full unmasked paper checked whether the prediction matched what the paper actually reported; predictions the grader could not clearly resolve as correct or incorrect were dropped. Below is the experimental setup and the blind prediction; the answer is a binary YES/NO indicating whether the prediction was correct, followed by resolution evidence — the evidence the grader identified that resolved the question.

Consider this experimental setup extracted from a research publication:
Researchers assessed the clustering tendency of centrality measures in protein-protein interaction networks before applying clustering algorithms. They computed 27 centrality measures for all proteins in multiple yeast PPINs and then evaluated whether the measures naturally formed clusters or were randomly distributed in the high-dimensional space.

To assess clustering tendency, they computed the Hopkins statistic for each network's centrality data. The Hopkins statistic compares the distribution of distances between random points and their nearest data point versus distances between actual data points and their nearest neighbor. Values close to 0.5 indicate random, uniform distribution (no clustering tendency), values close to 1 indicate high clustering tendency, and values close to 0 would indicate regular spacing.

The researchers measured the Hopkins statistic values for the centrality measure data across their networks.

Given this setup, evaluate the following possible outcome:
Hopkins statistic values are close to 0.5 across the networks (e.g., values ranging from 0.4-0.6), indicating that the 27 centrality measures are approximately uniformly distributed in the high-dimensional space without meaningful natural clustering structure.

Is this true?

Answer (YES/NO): NO